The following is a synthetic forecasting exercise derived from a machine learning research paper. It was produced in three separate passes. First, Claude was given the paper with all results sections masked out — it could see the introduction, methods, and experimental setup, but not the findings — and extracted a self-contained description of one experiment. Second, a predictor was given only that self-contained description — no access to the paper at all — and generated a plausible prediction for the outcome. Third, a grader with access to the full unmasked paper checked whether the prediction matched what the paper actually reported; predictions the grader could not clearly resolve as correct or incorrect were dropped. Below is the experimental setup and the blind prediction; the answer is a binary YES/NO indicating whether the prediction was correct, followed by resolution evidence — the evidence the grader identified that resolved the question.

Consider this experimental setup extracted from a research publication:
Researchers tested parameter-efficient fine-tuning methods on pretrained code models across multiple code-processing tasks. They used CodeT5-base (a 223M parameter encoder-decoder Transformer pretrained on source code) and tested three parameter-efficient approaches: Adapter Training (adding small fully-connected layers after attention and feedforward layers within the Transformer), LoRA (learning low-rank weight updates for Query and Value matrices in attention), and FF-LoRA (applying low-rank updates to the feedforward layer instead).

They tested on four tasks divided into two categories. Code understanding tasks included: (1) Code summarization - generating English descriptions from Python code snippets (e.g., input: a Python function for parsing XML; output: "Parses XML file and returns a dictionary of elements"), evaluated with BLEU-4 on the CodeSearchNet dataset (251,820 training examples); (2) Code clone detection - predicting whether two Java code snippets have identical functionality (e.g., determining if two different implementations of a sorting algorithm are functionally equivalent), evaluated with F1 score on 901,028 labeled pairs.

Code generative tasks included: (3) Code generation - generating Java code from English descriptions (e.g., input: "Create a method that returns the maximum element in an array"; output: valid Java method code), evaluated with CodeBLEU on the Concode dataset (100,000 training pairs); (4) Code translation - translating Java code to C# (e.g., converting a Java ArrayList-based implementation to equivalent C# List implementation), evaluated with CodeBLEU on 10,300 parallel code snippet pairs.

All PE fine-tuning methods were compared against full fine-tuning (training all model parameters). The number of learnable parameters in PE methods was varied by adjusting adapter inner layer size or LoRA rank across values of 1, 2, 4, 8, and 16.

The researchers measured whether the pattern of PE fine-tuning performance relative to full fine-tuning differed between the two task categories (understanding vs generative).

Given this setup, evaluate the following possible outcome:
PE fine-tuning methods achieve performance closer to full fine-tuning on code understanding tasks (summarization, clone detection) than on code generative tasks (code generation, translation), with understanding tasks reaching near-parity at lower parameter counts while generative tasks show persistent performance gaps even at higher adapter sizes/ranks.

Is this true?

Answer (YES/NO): YES